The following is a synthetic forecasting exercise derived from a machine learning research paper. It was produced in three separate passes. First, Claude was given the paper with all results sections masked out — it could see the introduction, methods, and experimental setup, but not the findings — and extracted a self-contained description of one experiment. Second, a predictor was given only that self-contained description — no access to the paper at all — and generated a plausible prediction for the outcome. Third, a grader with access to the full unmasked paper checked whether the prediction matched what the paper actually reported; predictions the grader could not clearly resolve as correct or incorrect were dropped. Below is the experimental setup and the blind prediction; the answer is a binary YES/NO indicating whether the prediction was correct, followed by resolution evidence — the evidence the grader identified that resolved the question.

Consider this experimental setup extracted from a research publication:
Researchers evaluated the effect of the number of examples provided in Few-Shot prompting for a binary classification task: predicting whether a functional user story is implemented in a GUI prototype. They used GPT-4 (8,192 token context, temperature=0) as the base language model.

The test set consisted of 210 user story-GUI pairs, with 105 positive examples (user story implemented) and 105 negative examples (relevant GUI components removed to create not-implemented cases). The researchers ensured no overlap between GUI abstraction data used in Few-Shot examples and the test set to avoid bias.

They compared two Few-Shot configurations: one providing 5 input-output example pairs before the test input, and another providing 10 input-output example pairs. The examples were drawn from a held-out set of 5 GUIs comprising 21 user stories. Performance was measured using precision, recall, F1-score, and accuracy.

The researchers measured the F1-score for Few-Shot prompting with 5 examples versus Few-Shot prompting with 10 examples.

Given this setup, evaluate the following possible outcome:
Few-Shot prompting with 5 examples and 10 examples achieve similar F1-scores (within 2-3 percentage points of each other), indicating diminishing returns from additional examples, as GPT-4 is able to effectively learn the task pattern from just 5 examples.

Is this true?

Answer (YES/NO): YES